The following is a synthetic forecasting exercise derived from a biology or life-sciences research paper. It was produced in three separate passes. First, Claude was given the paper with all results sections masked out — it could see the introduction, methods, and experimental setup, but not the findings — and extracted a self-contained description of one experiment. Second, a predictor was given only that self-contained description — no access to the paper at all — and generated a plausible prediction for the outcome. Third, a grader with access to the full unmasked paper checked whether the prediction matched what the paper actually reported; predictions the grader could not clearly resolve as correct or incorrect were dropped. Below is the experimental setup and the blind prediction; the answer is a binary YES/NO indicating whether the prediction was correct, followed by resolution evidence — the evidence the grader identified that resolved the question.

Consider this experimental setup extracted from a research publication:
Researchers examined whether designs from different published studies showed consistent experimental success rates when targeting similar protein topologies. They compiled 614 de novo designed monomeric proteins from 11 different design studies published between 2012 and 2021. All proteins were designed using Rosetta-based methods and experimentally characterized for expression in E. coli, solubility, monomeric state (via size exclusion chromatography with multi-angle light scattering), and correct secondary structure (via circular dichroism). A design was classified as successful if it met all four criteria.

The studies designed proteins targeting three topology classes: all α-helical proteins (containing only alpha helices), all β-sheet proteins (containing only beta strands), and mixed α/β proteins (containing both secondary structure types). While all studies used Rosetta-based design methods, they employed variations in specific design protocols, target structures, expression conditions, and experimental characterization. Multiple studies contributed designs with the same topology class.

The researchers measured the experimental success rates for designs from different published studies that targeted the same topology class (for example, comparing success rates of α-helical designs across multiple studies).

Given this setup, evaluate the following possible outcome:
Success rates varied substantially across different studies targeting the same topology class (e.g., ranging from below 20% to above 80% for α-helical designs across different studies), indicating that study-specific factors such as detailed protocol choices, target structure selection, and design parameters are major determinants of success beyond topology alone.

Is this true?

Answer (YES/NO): YES